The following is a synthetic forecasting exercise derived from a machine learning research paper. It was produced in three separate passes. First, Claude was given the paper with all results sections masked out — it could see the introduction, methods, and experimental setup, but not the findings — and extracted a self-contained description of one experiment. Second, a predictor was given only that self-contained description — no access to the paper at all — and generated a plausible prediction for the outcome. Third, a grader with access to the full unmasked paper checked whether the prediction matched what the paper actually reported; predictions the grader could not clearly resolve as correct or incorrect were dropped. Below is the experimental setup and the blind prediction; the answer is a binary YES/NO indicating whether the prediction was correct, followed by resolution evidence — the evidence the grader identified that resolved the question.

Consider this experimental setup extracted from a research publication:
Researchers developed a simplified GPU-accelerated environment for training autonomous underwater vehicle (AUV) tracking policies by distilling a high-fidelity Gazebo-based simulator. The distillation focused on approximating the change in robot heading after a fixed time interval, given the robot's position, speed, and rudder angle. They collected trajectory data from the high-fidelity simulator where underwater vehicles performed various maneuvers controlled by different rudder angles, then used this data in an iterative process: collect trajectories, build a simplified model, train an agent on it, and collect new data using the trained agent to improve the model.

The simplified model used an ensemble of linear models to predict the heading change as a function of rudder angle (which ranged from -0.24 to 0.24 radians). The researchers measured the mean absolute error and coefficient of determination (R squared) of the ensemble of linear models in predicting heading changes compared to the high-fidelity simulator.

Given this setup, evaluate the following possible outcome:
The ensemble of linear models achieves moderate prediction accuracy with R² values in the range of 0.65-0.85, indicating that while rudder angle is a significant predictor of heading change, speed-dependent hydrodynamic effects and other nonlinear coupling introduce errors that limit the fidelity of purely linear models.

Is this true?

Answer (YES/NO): NO